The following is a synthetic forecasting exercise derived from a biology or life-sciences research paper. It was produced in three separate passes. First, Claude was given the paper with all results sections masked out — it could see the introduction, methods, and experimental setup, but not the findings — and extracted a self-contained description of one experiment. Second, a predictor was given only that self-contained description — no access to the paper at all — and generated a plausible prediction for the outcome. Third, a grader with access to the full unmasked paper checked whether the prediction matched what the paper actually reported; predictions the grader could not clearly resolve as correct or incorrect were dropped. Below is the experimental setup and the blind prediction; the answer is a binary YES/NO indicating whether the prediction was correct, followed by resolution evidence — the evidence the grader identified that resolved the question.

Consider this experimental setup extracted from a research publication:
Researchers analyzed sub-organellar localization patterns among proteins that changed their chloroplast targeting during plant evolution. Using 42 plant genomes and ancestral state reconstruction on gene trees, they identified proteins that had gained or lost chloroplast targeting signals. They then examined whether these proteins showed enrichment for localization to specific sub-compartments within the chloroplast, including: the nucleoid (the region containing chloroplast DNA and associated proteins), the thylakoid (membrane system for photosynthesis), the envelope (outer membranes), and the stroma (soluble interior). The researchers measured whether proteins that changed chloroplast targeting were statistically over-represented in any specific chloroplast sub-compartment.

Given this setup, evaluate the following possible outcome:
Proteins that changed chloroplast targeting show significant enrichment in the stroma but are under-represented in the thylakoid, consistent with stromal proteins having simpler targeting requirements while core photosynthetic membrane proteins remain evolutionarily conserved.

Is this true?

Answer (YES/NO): NO